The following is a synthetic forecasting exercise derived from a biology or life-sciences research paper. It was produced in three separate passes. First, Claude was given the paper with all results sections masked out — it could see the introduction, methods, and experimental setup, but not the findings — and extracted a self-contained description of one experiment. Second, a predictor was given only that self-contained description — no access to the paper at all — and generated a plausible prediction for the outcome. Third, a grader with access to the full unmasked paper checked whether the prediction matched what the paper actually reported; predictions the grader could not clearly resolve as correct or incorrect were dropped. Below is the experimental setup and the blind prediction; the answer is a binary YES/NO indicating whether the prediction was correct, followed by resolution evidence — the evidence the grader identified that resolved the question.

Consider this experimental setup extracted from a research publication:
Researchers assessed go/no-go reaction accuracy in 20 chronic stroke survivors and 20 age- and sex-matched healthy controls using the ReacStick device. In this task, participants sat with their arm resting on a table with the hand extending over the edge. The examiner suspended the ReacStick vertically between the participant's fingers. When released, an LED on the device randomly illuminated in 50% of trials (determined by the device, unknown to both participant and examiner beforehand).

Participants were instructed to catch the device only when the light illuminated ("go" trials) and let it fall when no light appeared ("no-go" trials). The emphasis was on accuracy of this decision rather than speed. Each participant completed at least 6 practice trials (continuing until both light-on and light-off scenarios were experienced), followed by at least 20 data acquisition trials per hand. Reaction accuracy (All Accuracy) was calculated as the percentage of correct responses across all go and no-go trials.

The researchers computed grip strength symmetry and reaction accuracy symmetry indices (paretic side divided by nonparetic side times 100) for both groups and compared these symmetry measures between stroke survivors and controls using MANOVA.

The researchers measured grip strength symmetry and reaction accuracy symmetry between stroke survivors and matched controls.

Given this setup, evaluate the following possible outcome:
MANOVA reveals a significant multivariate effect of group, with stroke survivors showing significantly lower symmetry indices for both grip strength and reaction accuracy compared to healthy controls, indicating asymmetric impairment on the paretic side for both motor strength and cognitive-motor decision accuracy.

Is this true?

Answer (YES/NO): NO